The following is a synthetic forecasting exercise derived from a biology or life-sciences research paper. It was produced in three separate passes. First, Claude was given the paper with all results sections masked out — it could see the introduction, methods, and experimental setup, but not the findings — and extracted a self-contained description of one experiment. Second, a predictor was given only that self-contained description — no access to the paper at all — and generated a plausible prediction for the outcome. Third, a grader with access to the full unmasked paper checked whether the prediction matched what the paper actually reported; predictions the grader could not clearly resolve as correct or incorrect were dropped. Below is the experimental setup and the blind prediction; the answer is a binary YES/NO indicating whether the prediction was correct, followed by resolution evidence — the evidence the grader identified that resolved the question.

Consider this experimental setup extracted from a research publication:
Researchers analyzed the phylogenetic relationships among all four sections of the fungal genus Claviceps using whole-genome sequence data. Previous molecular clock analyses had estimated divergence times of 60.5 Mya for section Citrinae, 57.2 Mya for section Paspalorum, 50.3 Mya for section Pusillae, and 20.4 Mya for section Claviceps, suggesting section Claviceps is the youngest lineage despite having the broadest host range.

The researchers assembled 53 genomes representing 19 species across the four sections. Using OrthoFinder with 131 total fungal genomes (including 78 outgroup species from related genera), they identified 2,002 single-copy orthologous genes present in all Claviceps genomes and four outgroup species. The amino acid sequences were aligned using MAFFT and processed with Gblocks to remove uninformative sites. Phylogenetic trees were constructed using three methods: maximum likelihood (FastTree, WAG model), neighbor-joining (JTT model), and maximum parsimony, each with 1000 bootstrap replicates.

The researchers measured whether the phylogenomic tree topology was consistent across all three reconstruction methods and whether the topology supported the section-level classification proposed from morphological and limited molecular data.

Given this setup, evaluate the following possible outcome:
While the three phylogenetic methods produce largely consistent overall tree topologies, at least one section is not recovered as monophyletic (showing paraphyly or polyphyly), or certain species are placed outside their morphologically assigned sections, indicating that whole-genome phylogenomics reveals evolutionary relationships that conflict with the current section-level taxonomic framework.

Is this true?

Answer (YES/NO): NO